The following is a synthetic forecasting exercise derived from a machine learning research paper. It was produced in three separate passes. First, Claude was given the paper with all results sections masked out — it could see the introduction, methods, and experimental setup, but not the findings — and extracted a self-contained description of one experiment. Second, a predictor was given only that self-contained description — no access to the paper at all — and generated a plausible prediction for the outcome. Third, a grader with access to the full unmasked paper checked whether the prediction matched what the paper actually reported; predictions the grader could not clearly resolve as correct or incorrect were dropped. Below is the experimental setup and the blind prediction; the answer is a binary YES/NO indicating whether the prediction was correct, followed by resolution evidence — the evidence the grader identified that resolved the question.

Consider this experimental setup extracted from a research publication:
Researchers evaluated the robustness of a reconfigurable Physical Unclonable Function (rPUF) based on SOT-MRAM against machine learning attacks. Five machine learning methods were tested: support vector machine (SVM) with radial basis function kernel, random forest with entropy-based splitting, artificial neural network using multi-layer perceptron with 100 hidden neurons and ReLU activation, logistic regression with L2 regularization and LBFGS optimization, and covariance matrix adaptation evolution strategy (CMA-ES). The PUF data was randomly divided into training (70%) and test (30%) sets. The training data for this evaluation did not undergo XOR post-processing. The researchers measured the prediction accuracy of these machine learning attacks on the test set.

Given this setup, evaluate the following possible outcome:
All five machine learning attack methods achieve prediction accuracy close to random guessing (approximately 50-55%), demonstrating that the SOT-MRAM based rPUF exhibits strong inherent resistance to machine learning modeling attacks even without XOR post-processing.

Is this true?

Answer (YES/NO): NO